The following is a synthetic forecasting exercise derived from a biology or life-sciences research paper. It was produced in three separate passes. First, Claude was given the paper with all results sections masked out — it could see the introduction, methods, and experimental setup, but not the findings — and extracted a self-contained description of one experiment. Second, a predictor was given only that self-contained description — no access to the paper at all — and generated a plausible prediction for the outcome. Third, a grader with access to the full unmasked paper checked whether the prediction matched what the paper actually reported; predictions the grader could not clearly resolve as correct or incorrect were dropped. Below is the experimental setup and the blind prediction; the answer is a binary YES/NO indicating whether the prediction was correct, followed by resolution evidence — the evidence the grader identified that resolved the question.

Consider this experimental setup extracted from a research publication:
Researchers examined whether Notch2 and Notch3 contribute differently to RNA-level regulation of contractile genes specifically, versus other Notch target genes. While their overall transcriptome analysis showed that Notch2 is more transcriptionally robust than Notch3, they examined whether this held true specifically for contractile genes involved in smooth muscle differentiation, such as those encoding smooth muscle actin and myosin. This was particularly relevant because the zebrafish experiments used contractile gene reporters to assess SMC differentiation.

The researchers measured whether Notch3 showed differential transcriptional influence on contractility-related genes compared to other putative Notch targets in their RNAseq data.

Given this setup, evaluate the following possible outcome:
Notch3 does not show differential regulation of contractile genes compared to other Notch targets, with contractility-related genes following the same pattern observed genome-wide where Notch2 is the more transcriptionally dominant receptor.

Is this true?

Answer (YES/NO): NO